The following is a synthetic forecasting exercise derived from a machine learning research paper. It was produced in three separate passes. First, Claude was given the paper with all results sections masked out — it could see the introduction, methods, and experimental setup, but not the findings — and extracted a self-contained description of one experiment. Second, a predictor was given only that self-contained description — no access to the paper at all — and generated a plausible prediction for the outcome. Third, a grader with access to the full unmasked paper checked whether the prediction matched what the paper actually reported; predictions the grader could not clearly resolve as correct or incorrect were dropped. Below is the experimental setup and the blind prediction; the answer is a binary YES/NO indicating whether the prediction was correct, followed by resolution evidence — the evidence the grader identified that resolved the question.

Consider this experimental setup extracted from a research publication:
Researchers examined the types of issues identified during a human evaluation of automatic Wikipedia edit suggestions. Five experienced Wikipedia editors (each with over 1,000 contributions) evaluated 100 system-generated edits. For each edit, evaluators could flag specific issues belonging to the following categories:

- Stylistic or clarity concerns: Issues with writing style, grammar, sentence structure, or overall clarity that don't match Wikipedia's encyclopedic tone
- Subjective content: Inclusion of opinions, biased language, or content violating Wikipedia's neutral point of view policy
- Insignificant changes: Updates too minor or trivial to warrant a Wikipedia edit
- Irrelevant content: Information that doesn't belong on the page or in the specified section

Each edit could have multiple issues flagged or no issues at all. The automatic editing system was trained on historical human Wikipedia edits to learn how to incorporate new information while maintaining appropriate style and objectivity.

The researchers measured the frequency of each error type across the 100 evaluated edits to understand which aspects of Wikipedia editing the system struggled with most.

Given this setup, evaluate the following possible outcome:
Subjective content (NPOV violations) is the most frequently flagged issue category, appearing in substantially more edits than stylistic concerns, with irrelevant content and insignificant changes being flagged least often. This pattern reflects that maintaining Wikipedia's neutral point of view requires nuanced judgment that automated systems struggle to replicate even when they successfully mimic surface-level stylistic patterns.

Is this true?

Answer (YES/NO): NO